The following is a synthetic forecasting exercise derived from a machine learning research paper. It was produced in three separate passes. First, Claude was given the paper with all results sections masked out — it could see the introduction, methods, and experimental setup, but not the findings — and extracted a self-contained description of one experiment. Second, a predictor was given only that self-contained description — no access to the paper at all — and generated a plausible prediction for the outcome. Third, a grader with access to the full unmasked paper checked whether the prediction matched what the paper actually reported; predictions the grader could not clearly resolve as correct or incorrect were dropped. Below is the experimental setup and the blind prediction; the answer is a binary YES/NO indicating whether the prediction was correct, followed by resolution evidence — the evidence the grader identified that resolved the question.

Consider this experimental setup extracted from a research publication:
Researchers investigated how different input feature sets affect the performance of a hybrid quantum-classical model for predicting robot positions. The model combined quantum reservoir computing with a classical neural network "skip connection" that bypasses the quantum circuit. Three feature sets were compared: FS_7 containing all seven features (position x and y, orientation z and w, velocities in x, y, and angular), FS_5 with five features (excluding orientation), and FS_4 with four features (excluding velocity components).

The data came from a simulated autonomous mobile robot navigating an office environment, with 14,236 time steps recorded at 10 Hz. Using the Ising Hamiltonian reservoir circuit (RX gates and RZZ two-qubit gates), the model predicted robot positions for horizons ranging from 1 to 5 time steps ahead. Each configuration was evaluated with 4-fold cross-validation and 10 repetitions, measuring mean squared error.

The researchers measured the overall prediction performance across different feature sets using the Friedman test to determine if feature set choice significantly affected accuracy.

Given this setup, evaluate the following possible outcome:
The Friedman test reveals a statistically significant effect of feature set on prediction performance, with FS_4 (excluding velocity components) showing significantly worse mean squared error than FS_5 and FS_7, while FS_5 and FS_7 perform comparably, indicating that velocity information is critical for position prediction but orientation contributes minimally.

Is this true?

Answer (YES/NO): NO